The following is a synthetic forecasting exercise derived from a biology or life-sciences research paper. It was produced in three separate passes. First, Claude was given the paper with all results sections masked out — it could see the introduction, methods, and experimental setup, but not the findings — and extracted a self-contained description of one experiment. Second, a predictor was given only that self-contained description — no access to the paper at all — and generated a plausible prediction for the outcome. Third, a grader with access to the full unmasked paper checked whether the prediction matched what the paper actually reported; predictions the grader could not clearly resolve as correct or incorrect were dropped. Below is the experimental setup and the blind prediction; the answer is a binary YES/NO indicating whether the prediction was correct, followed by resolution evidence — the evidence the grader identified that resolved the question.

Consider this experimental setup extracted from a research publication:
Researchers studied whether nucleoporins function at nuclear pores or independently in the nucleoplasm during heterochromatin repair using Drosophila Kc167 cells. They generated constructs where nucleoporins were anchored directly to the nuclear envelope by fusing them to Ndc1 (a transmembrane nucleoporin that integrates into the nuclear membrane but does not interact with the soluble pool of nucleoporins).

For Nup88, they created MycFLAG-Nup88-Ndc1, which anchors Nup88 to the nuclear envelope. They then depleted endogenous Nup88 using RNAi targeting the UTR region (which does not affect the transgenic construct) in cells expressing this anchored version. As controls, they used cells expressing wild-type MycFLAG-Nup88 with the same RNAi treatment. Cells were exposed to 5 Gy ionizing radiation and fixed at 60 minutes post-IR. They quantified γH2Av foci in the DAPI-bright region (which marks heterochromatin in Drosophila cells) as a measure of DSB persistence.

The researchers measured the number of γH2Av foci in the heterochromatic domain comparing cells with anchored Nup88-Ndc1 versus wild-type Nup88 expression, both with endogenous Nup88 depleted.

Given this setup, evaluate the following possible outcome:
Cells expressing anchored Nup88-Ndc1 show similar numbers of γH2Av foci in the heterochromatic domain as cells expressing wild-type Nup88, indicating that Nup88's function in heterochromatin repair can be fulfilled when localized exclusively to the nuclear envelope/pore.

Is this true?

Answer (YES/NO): NO